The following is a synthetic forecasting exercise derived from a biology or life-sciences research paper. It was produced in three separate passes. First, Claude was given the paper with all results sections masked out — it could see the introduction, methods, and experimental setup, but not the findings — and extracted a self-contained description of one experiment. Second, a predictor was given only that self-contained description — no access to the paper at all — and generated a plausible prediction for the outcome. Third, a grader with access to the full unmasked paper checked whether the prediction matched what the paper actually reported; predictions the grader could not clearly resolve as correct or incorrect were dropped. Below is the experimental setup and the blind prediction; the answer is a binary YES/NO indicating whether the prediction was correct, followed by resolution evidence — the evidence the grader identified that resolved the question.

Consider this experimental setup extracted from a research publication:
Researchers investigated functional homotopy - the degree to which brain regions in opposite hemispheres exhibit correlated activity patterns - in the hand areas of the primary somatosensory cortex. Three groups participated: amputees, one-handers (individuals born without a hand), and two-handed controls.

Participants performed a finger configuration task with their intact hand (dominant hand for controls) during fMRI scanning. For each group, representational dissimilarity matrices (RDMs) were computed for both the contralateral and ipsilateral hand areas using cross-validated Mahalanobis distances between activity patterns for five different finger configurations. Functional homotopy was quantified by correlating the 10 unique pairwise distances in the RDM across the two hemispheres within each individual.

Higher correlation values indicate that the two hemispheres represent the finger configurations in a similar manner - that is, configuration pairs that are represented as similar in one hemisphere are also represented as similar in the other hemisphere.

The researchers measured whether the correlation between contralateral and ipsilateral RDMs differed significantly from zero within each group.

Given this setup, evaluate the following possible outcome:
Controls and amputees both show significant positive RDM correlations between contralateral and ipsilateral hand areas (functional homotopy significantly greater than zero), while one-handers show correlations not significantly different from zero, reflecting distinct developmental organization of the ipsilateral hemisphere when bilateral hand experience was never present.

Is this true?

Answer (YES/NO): NO